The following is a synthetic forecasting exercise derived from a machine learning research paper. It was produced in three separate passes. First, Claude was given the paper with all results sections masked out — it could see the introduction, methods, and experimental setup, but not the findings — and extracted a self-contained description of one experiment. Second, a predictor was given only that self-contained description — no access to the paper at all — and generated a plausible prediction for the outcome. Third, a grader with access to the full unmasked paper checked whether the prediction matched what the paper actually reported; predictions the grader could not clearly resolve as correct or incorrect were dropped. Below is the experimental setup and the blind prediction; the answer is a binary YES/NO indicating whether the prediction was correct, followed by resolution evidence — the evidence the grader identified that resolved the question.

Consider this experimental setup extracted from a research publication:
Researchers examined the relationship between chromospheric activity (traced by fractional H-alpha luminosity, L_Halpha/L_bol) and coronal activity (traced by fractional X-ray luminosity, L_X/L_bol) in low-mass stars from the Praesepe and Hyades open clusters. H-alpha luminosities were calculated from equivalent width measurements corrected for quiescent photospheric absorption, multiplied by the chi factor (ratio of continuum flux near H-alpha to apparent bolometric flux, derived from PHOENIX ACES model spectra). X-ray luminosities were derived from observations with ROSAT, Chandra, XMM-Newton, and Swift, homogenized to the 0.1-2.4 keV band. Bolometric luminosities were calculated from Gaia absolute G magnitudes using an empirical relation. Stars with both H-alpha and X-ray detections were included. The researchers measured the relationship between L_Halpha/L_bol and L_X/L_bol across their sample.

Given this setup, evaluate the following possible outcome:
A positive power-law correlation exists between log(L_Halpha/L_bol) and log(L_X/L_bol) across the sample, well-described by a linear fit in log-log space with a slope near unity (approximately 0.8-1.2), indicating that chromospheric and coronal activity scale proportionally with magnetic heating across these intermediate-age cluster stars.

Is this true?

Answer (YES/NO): NO